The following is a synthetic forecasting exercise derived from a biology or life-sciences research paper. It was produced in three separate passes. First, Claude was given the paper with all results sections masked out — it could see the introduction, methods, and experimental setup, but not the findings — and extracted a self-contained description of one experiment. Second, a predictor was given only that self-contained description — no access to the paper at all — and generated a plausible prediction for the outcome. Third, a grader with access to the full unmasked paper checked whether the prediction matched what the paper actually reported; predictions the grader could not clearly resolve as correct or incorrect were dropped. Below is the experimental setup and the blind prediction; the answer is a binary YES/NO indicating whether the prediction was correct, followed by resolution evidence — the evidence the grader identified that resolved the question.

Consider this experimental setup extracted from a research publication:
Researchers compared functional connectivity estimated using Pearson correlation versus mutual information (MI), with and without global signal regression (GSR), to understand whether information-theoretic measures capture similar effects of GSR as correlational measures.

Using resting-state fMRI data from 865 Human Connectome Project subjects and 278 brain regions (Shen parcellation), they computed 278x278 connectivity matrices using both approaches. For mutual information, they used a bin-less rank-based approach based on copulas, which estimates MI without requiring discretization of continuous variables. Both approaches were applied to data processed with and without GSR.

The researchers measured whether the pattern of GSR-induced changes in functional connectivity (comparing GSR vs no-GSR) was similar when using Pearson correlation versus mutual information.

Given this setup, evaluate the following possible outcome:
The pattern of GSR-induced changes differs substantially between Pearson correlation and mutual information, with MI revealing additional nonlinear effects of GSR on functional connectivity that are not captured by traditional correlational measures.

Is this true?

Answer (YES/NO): NO